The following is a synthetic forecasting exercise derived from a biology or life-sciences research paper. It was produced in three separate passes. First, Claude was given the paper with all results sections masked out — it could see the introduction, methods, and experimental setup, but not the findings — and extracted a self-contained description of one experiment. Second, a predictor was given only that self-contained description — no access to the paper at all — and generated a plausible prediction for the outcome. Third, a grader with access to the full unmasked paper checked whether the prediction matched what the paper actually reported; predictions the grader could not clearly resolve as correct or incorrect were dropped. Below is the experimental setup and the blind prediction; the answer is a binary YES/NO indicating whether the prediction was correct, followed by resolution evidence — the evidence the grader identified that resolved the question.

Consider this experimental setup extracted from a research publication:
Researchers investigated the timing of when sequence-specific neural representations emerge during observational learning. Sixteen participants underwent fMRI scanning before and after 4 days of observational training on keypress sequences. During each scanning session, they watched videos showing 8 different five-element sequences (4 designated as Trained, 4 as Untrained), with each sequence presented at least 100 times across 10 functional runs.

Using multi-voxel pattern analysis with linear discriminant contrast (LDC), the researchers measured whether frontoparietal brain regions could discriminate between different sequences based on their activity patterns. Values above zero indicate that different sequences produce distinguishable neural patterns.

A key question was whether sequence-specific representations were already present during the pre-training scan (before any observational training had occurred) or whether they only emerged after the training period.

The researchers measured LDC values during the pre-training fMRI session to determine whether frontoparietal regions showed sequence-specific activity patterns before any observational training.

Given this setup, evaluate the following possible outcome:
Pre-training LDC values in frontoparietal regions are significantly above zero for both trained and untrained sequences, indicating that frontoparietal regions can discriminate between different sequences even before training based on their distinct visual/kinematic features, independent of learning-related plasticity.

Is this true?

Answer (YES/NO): NO